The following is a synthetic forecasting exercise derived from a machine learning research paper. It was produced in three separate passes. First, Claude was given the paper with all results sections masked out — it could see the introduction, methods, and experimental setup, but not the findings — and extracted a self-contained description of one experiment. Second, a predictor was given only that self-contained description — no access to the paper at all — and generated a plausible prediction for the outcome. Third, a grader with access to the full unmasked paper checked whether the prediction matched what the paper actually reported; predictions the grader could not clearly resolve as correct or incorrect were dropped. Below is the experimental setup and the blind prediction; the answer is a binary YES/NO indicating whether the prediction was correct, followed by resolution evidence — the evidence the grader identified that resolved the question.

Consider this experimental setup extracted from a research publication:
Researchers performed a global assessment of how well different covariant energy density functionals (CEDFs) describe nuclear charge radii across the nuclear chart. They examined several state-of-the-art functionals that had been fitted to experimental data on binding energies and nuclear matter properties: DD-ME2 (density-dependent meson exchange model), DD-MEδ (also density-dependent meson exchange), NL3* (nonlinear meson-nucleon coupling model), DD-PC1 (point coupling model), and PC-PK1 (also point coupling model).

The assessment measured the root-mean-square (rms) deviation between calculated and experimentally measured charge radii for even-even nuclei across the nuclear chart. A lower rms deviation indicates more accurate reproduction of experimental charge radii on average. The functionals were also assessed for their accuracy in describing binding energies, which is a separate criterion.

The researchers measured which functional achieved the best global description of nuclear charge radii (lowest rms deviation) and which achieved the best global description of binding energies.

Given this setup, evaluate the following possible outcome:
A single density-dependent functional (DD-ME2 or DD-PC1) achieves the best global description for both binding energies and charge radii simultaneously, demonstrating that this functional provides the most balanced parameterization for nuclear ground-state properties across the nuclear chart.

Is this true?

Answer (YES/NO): NO